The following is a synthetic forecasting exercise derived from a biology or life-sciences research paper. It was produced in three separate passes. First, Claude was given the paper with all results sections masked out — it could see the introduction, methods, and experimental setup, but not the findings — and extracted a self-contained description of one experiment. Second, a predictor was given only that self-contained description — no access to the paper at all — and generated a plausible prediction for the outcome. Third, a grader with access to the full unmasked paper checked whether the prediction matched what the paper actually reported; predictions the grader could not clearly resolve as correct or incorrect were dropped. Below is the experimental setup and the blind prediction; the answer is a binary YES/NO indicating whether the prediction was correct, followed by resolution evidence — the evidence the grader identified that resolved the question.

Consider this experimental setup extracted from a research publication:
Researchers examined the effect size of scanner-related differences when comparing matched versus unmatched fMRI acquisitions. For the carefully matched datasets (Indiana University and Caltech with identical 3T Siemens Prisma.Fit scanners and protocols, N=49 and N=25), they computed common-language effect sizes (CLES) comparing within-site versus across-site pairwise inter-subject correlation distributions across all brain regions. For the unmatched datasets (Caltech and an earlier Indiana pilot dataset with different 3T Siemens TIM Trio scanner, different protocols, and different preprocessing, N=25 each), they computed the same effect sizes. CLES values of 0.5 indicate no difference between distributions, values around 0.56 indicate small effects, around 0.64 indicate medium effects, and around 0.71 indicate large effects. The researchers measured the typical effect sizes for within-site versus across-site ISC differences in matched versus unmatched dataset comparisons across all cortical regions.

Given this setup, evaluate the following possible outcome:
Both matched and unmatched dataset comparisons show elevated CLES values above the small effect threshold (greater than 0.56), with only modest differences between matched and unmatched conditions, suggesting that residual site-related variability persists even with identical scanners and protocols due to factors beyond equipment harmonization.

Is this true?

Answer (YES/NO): NO